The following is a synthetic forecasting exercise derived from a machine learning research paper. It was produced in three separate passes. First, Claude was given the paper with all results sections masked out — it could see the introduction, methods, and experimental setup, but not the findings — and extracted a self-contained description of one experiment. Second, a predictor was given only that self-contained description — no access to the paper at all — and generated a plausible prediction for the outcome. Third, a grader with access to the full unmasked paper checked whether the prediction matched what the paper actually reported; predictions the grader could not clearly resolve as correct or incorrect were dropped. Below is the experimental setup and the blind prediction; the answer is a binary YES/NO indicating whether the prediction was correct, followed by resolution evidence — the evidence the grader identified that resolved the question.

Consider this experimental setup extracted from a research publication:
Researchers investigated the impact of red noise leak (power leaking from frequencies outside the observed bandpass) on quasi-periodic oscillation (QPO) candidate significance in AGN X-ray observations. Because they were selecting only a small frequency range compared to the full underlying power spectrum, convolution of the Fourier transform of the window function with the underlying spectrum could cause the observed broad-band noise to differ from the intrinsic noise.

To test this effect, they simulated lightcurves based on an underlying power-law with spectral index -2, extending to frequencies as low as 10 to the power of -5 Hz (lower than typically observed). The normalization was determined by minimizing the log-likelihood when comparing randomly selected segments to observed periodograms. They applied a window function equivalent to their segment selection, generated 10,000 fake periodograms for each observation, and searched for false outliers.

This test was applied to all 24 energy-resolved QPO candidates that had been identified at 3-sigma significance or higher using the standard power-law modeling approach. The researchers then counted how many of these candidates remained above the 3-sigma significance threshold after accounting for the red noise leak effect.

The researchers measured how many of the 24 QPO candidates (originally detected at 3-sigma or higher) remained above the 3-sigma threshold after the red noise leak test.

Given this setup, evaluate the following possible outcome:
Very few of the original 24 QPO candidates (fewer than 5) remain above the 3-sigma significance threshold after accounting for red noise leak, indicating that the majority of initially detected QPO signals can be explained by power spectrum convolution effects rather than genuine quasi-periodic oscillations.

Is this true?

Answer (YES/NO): NO